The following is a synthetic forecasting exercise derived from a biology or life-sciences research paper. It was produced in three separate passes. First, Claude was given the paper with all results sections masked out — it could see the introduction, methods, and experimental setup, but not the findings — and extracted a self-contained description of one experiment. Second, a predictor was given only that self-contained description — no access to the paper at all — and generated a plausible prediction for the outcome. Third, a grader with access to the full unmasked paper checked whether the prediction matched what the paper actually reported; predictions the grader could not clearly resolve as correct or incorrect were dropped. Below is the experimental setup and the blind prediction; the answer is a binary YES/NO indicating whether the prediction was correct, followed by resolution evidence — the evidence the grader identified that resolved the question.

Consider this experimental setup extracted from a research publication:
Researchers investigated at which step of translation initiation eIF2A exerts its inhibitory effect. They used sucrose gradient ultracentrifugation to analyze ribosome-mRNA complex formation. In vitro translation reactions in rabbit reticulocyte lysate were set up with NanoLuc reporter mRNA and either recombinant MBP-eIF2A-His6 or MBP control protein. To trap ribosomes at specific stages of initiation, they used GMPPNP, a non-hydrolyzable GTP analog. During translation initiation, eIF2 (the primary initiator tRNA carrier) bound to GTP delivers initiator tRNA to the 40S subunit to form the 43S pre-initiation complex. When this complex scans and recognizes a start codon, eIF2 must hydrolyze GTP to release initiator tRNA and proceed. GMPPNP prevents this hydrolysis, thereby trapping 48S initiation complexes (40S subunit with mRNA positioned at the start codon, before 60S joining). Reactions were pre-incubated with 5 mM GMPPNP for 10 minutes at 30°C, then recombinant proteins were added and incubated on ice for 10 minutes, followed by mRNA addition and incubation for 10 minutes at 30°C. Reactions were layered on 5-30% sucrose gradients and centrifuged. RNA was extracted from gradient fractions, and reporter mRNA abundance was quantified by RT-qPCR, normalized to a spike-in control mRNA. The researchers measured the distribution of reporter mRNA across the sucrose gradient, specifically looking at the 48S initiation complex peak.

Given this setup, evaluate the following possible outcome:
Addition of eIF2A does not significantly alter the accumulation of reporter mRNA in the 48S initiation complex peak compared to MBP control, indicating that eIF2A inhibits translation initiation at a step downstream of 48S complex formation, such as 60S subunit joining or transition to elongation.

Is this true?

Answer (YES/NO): NO